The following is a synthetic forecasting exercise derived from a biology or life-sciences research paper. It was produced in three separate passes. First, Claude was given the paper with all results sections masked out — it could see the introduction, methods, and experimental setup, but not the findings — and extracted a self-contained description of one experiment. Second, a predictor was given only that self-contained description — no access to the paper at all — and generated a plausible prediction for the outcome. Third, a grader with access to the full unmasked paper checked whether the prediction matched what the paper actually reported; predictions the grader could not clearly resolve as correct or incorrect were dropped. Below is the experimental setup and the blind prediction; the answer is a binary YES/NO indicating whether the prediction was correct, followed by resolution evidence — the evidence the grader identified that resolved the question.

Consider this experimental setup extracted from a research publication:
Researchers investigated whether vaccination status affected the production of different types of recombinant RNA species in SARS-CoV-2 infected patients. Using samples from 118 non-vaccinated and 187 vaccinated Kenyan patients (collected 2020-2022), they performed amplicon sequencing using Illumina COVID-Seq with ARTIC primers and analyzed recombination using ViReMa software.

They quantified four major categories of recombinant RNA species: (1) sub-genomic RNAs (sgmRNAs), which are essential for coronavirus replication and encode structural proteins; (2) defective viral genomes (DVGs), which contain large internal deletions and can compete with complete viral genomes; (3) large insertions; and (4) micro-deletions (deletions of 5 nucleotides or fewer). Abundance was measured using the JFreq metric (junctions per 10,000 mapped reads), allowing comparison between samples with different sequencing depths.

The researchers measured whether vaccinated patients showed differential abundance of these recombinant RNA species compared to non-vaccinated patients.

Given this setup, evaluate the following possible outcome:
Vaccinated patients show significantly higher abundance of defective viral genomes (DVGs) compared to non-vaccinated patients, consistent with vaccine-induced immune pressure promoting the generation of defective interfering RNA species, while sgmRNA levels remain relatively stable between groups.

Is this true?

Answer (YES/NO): NO